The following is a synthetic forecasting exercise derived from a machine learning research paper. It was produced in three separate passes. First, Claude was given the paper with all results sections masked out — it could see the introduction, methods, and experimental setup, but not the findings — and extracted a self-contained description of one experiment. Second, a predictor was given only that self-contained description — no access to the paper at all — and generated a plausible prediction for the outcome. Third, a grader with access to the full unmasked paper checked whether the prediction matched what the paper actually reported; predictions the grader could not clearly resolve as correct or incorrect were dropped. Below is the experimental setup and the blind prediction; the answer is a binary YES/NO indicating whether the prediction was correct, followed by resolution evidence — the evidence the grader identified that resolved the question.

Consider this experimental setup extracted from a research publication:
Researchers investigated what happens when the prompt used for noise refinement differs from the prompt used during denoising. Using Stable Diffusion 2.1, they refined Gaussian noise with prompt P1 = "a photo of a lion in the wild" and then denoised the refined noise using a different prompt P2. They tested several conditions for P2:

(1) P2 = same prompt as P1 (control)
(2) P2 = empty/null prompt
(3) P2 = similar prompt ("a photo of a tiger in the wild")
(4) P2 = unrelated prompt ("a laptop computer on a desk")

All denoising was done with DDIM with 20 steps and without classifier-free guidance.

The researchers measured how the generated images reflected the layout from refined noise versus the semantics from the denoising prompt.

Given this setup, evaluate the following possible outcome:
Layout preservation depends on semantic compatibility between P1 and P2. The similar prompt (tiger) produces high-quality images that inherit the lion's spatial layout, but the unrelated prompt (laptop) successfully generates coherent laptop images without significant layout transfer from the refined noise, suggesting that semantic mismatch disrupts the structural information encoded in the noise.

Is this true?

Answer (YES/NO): NO